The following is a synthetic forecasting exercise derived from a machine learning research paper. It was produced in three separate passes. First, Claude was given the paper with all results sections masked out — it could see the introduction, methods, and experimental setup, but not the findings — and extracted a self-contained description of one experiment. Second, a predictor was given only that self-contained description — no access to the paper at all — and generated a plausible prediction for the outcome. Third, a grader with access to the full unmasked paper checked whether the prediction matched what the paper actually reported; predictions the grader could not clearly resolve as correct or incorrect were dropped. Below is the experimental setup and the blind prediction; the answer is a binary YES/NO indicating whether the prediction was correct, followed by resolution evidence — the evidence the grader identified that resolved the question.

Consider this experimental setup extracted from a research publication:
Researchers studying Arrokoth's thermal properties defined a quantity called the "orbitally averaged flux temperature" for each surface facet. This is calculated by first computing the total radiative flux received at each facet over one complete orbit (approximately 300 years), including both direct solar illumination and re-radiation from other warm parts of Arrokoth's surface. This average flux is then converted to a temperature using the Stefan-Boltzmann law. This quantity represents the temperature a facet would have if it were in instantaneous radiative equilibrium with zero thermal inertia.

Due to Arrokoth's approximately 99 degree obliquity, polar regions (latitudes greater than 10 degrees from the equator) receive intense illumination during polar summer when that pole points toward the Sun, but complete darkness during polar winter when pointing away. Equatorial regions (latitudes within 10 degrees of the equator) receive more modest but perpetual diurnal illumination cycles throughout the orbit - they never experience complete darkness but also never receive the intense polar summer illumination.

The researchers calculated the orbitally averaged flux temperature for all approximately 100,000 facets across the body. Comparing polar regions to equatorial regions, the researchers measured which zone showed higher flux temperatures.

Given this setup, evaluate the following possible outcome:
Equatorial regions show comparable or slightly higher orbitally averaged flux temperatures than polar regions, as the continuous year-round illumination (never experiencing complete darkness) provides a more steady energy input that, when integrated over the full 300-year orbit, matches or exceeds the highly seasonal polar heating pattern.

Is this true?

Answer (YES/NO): NO